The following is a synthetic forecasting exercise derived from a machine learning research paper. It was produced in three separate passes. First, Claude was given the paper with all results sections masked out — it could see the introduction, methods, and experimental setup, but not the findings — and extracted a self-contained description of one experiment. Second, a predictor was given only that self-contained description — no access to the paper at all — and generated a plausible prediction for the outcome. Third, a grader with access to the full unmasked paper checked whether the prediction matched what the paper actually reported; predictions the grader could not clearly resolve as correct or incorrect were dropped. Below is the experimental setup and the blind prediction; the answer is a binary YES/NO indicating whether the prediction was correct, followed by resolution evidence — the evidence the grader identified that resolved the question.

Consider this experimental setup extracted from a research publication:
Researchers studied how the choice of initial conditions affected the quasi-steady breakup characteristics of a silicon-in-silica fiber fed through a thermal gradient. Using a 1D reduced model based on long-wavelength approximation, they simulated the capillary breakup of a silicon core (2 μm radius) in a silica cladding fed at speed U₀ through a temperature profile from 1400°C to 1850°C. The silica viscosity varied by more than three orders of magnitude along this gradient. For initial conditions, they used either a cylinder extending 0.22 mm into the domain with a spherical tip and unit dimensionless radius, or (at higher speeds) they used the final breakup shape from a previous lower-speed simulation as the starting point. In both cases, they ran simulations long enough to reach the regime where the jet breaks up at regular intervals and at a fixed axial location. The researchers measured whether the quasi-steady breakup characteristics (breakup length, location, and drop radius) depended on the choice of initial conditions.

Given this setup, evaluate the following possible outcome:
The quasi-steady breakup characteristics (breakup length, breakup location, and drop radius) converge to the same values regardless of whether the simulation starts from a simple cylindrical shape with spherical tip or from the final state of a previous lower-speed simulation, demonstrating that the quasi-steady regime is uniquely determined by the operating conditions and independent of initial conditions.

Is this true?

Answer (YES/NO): YES